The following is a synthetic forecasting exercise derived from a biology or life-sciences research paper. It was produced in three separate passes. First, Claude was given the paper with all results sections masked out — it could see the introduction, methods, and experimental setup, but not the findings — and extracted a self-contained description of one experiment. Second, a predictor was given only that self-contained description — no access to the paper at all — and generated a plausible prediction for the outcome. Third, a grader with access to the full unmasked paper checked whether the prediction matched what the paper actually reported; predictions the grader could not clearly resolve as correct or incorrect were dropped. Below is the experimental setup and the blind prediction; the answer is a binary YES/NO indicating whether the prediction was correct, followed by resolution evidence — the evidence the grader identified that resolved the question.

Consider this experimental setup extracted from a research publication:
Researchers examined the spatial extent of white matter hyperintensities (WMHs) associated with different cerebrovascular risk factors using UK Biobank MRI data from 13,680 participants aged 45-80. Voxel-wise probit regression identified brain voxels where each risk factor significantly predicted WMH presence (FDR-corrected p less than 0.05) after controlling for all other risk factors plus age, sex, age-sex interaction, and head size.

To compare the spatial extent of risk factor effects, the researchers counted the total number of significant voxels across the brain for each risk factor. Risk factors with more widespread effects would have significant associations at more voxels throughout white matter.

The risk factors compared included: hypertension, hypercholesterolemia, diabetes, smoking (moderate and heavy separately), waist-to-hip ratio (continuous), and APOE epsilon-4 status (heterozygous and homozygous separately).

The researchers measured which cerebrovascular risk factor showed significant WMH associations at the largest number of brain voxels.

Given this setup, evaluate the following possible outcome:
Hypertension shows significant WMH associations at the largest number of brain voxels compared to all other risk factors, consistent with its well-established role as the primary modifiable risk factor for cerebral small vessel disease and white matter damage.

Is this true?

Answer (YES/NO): YES